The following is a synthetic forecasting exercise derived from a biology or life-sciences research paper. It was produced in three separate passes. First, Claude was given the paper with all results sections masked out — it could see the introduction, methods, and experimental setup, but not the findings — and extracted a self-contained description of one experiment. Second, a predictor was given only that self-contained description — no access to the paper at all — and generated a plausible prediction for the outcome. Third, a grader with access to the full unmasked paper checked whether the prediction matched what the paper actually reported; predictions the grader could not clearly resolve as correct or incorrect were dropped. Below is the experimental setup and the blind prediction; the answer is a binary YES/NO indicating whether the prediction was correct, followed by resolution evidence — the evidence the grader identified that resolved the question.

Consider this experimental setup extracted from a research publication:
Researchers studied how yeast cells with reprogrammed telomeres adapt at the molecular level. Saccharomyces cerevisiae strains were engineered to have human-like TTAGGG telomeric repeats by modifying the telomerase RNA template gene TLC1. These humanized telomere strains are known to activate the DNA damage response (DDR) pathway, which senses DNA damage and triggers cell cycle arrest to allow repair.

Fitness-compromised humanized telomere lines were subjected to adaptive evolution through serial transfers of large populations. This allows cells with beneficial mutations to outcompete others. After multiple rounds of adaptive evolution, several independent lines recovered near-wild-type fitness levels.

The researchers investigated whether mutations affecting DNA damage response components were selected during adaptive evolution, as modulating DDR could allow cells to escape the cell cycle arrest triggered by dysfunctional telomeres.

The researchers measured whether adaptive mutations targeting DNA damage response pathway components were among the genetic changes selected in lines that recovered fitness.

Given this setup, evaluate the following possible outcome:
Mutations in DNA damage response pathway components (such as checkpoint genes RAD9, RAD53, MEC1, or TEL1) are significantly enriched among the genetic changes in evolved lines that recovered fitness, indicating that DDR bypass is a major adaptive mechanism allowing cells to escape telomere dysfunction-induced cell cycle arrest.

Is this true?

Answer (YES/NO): YES